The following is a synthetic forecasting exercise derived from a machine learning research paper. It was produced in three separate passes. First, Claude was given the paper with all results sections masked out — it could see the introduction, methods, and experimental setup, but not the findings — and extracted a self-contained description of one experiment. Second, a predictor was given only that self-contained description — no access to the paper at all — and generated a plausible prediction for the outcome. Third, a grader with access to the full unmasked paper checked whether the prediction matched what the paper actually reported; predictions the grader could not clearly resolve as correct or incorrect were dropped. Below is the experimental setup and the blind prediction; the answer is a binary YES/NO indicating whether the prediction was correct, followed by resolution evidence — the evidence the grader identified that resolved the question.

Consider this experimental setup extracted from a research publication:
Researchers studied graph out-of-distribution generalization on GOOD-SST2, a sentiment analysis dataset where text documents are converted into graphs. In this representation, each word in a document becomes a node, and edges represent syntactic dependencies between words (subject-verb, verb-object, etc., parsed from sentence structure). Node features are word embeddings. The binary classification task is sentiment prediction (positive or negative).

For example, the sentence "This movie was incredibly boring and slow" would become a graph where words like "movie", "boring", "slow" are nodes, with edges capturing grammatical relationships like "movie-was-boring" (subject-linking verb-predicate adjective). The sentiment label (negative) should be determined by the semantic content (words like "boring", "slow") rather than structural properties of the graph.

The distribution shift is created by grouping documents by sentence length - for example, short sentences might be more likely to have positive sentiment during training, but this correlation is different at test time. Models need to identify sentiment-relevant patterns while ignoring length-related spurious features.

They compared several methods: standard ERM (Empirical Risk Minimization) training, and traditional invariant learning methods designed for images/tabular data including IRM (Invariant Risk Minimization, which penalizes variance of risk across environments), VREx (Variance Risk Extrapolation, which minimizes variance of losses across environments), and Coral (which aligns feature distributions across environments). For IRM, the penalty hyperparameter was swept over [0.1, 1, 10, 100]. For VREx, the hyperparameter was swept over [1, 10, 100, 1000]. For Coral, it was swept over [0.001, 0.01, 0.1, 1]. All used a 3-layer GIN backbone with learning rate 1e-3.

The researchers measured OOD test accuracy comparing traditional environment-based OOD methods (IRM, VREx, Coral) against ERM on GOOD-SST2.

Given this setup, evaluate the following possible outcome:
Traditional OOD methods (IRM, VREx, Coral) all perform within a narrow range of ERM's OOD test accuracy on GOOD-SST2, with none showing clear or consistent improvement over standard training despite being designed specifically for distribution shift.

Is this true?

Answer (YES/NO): YES